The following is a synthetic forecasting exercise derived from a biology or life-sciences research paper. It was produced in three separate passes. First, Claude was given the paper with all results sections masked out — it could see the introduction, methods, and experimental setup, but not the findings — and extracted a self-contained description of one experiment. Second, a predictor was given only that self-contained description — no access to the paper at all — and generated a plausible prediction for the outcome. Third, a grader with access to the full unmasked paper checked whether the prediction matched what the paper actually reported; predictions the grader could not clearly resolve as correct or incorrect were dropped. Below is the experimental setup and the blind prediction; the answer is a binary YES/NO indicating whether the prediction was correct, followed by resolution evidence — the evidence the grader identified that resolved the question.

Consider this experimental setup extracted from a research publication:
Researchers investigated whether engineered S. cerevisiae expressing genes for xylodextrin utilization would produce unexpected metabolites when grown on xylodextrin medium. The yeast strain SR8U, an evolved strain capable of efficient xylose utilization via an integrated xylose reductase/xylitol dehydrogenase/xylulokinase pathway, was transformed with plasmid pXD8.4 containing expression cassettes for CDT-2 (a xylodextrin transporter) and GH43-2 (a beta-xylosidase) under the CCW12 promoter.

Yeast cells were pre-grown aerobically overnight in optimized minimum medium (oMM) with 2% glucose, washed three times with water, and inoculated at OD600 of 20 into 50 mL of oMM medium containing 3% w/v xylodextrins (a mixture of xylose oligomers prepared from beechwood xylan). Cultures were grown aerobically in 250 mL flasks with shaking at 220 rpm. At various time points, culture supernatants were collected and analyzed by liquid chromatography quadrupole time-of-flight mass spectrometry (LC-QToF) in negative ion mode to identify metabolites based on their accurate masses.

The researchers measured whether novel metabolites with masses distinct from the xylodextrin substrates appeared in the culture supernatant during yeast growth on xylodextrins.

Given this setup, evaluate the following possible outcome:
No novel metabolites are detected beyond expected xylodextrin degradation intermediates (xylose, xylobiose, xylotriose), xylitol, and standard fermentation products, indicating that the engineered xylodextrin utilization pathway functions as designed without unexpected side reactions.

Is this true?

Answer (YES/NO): NO